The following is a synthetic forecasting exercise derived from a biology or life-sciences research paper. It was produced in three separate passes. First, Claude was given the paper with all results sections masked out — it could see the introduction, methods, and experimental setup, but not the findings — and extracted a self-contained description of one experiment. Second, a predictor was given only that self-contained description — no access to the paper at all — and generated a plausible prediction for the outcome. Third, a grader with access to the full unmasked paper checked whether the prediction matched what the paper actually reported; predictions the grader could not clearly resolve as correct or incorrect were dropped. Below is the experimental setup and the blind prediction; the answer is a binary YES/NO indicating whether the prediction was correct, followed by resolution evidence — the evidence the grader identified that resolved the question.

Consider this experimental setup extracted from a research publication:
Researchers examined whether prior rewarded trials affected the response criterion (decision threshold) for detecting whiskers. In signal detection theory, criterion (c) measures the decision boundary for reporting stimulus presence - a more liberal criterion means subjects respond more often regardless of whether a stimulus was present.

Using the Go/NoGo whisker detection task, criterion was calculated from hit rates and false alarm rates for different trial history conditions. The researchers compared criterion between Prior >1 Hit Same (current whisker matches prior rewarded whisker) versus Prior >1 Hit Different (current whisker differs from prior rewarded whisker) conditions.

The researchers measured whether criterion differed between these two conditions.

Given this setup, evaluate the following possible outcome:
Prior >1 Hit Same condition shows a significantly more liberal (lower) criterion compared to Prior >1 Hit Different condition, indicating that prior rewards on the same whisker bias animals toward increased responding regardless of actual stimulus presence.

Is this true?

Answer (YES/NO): YES